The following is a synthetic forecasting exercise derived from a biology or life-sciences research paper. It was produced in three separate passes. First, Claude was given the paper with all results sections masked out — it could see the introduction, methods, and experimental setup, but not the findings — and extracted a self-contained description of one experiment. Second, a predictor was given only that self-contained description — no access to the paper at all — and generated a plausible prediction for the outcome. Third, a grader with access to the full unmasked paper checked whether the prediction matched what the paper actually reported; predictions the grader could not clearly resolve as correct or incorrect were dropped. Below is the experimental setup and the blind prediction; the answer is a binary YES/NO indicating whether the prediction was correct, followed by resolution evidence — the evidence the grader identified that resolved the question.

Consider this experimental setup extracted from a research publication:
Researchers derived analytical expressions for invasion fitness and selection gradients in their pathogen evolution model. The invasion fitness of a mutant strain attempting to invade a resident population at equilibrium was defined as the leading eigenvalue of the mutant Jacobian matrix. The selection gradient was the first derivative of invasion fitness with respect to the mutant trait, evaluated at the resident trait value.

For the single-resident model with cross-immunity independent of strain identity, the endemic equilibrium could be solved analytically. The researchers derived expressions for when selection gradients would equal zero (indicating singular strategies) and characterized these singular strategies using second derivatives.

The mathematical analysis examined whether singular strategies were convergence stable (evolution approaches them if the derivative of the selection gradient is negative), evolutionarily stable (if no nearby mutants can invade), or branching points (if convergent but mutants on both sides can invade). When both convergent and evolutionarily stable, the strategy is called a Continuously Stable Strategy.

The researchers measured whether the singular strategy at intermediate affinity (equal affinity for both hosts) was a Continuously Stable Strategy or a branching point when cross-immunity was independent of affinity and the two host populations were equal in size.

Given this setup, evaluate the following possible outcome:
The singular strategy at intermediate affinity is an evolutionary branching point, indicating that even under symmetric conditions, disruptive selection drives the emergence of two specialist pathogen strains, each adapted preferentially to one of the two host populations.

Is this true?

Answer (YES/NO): NO